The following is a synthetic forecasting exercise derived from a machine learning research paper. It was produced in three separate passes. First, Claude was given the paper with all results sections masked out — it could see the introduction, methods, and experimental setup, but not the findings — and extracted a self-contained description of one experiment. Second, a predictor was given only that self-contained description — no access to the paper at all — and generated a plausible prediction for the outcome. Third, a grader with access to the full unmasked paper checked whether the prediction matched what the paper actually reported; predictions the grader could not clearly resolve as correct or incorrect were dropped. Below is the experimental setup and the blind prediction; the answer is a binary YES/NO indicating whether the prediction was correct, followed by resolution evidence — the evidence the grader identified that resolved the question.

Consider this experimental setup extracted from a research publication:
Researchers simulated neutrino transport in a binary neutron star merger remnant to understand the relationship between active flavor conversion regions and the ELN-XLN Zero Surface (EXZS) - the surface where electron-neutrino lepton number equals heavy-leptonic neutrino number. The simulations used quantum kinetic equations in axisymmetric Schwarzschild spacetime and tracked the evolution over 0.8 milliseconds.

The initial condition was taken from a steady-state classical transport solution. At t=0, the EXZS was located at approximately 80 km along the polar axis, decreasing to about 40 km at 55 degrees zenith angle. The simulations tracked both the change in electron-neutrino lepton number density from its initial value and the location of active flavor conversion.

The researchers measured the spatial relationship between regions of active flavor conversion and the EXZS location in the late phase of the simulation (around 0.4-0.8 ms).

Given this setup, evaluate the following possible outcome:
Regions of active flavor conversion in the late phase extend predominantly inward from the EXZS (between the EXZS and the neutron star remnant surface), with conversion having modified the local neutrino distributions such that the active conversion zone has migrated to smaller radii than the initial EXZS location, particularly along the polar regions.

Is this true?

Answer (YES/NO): NO